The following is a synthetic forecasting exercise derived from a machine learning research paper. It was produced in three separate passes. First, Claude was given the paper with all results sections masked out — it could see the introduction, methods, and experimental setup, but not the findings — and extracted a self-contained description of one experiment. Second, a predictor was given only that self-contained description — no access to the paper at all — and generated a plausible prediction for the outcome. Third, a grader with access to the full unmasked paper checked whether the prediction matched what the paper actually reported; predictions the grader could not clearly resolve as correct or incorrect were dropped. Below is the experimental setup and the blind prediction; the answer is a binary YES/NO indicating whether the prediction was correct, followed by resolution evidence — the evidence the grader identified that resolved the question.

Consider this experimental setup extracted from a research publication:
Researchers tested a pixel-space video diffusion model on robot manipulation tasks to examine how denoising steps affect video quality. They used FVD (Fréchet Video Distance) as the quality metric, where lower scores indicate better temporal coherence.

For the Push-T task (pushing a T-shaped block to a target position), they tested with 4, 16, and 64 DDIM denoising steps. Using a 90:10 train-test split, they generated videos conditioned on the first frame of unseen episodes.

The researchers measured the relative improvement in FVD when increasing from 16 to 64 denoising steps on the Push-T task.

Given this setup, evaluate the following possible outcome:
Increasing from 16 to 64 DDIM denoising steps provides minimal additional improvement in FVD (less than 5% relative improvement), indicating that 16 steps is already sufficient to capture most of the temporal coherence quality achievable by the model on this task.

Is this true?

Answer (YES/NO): NO